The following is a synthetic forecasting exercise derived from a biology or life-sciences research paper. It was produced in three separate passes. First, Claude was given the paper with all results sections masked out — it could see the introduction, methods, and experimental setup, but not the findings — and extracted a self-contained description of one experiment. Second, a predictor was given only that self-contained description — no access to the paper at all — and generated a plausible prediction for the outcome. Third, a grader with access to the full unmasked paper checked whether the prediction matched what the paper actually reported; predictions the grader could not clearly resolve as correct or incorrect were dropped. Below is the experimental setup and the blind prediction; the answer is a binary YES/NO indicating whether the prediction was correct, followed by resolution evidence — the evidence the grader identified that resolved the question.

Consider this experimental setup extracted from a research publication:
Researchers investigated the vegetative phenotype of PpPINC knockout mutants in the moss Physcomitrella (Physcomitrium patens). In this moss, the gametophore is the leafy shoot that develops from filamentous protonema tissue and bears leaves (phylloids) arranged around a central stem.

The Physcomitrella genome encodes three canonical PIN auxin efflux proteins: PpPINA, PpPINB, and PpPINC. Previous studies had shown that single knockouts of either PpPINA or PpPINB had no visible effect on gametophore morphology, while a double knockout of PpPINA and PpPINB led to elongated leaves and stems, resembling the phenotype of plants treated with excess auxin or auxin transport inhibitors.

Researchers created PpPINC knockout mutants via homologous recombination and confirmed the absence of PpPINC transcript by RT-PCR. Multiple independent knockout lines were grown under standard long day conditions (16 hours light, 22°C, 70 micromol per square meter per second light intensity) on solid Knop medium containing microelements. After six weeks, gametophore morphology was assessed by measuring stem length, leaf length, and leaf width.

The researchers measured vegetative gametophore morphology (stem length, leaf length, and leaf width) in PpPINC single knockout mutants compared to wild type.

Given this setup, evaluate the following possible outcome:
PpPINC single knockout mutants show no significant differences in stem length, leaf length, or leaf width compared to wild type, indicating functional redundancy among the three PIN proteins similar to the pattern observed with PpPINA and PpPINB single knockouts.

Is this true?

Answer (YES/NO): YES